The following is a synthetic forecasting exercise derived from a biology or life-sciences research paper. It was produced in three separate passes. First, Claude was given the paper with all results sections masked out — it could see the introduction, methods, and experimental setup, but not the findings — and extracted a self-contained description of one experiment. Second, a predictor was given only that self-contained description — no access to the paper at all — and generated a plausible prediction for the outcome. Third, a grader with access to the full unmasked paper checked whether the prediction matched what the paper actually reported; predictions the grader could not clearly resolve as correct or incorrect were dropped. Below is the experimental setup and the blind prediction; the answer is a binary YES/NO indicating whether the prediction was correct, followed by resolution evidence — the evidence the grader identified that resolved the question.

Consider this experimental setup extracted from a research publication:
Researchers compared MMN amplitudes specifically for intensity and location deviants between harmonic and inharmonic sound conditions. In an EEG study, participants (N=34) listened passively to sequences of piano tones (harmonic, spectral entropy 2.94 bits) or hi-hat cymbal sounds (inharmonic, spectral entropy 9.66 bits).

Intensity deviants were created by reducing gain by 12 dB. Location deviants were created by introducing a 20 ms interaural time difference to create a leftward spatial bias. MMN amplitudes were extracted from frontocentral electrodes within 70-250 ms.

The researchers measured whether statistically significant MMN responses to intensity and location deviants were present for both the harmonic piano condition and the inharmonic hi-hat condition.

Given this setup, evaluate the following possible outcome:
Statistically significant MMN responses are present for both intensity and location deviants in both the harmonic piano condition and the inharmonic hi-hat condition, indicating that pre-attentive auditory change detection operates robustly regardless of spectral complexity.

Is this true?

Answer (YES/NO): NO